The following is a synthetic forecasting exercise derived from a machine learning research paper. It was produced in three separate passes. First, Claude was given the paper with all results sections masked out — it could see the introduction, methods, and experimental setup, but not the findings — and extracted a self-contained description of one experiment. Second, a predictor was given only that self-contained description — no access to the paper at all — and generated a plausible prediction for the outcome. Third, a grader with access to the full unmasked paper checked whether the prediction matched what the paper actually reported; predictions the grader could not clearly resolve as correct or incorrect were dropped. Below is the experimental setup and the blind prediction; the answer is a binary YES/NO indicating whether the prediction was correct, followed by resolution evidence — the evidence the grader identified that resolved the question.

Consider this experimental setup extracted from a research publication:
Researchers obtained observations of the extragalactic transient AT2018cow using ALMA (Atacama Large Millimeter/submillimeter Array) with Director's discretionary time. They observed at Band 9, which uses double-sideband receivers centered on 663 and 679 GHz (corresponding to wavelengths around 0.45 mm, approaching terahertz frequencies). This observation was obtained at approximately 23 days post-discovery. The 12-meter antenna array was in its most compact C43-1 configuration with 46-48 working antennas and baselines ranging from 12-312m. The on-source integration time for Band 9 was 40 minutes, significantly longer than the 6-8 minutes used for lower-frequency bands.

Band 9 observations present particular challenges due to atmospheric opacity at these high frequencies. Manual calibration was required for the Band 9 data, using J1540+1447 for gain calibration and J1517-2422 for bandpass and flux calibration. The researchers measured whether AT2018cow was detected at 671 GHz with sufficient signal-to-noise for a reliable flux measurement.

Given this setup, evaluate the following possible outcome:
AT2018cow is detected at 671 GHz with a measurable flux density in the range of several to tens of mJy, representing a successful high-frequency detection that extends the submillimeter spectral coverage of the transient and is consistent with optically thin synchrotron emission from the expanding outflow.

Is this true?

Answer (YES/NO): NO